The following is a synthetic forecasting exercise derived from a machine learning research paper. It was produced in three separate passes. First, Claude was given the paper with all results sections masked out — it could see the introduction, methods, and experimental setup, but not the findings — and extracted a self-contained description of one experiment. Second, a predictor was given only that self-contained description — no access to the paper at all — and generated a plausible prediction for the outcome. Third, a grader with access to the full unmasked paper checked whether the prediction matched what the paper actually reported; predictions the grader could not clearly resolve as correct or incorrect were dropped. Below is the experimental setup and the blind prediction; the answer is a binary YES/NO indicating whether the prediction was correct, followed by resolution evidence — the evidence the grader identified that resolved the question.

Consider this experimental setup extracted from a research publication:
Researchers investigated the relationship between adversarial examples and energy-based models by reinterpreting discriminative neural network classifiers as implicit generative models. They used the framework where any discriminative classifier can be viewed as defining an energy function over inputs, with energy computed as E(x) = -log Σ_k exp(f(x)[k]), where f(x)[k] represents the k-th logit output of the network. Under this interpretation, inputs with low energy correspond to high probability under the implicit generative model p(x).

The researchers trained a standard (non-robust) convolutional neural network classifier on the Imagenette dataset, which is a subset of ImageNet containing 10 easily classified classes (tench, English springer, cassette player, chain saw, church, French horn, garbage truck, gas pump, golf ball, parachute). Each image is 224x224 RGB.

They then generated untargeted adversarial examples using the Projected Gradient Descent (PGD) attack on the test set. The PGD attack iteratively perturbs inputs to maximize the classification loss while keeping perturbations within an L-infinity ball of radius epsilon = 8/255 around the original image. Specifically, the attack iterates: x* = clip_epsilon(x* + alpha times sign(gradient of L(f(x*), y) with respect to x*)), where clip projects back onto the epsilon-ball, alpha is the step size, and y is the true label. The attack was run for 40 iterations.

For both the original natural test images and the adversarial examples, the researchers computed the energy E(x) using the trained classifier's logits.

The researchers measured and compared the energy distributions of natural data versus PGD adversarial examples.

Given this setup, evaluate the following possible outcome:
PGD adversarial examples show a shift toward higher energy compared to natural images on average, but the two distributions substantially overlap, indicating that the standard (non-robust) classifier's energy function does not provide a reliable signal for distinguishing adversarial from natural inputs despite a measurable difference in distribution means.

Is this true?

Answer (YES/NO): NO